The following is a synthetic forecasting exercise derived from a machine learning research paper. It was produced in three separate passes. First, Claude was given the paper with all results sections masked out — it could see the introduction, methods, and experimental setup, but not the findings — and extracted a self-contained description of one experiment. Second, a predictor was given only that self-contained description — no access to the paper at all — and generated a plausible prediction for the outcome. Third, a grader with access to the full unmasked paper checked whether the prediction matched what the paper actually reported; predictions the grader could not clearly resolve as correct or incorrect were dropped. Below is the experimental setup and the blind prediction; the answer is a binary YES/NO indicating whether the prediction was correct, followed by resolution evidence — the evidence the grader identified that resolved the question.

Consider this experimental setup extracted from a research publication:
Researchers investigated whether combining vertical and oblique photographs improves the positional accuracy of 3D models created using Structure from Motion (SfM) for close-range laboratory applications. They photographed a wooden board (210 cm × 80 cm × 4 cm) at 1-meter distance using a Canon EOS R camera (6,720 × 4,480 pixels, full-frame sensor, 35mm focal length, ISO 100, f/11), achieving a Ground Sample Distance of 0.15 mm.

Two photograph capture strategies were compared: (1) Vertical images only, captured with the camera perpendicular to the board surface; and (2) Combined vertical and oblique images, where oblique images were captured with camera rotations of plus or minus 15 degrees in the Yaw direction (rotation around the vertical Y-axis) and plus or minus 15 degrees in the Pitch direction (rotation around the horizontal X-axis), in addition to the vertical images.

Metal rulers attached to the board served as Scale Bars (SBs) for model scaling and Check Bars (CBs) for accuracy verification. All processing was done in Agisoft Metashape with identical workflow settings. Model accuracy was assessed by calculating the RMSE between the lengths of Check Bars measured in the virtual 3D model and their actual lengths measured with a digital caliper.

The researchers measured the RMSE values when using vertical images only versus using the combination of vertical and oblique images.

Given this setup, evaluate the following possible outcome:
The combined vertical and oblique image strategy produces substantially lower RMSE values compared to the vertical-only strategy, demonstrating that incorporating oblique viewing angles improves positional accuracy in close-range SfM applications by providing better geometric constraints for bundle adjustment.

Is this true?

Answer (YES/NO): YES